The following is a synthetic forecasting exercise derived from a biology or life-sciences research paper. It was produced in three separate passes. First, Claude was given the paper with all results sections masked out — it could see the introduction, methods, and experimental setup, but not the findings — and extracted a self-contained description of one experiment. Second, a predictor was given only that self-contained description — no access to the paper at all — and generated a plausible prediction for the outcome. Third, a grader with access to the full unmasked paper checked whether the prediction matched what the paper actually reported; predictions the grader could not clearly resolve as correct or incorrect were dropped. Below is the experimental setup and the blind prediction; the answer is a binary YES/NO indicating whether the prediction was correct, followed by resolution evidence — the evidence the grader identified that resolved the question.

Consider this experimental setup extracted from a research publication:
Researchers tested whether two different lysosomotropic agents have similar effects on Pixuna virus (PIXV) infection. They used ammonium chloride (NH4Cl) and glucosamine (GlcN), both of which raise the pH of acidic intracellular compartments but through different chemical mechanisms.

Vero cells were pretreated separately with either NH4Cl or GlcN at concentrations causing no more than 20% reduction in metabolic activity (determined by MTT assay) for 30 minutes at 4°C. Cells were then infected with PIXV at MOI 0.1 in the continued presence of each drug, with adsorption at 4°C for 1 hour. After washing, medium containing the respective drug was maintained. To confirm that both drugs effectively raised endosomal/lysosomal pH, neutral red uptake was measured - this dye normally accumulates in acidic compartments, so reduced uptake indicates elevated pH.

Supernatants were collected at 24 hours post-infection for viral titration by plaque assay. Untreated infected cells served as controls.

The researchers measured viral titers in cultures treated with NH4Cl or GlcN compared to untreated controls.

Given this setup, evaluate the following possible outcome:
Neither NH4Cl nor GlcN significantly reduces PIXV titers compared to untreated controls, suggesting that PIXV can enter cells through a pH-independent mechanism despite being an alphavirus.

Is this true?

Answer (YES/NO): NO